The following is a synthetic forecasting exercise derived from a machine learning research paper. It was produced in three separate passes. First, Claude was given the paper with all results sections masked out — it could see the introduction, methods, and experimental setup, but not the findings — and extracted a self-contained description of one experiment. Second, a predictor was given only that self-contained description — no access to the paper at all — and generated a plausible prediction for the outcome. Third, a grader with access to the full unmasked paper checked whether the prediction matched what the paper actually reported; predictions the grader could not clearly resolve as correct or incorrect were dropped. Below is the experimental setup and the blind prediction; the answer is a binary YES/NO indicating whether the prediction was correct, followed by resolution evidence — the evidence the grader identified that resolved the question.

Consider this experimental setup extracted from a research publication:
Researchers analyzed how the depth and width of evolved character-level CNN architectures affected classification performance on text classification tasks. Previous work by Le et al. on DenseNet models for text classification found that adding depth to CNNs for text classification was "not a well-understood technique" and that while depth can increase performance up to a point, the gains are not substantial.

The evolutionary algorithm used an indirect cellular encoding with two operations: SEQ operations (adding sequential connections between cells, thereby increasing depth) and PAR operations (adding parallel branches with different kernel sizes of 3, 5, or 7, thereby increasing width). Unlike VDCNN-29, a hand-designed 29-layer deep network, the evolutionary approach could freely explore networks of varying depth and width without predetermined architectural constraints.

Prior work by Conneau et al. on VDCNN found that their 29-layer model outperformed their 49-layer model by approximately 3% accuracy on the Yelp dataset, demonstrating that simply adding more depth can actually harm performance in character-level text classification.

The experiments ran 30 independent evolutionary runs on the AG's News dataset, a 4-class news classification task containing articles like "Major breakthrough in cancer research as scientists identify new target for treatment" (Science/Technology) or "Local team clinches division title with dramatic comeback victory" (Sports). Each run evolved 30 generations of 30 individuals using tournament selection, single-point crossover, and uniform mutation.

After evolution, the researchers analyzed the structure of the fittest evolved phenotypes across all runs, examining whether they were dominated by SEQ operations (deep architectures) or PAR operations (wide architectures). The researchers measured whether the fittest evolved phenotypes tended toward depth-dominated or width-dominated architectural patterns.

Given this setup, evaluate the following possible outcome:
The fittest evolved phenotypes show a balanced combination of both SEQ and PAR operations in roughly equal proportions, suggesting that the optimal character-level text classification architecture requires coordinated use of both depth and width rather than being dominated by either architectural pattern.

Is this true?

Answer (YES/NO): YES